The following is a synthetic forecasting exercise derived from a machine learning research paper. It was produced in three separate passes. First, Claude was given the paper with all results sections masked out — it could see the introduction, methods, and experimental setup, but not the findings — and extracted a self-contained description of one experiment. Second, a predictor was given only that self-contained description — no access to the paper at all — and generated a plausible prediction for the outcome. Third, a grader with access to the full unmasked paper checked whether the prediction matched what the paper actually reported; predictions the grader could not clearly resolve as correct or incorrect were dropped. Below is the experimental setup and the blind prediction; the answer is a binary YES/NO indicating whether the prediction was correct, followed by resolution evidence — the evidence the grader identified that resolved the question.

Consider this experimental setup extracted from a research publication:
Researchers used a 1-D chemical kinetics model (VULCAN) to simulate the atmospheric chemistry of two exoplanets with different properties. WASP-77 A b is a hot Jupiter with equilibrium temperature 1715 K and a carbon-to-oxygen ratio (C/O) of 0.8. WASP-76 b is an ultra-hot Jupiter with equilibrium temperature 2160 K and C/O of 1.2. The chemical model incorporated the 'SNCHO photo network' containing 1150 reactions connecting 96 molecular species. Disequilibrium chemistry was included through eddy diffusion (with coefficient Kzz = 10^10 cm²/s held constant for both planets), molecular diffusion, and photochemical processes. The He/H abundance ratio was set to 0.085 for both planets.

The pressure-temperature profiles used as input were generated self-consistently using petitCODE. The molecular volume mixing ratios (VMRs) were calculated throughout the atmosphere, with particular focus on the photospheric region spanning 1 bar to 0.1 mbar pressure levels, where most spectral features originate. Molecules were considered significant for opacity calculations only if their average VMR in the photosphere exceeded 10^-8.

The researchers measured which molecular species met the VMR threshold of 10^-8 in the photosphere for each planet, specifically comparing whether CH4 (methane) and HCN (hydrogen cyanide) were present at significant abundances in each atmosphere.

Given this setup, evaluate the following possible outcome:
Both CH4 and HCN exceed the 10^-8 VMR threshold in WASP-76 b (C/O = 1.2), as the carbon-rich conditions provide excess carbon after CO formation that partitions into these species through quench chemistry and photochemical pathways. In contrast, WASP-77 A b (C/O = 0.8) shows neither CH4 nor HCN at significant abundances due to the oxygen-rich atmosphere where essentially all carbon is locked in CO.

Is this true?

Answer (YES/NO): YES